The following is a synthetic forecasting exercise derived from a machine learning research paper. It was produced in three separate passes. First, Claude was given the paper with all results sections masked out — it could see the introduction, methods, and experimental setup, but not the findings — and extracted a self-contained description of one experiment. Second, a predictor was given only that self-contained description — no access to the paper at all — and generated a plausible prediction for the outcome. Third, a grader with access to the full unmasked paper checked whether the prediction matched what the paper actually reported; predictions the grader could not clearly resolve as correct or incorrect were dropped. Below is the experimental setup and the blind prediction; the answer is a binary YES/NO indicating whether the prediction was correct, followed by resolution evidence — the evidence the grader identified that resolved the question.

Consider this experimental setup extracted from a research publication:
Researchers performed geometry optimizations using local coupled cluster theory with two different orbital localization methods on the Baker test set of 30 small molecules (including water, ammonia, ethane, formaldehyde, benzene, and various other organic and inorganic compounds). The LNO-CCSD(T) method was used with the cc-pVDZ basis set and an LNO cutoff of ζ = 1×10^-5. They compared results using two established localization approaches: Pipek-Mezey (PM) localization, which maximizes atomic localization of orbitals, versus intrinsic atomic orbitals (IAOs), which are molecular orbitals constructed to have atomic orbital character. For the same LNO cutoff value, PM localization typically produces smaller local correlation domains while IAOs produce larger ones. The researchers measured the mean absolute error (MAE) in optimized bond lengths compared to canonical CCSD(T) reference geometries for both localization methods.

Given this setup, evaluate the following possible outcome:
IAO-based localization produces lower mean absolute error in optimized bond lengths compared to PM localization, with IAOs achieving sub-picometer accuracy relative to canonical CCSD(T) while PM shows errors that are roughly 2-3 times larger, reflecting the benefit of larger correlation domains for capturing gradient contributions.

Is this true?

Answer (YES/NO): YES